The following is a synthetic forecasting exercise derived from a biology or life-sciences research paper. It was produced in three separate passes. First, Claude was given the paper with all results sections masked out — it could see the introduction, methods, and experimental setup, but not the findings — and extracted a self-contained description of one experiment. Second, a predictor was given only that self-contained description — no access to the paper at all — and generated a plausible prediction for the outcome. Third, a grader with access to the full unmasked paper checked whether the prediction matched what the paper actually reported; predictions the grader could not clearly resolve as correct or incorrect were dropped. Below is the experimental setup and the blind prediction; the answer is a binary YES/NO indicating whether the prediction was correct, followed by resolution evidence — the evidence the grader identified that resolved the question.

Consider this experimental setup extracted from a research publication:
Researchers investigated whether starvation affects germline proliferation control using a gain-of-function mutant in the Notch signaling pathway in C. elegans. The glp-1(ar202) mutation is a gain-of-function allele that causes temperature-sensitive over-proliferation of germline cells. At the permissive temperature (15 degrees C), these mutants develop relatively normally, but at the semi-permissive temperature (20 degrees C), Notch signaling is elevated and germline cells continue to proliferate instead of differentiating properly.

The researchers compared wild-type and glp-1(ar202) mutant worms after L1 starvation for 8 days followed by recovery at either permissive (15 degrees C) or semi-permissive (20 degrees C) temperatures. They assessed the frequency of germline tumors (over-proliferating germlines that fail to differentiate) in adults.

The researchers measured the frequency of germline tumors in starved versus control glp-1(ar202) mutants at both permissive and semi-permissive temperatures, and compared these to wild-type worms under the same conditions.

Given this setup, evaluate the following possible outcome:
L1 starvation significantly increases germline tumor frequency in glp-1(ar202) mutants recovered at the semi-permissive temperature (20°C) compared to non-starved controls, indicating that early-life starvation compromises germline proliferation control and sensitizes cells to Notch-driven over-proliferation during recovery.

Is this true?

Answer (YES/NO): YES